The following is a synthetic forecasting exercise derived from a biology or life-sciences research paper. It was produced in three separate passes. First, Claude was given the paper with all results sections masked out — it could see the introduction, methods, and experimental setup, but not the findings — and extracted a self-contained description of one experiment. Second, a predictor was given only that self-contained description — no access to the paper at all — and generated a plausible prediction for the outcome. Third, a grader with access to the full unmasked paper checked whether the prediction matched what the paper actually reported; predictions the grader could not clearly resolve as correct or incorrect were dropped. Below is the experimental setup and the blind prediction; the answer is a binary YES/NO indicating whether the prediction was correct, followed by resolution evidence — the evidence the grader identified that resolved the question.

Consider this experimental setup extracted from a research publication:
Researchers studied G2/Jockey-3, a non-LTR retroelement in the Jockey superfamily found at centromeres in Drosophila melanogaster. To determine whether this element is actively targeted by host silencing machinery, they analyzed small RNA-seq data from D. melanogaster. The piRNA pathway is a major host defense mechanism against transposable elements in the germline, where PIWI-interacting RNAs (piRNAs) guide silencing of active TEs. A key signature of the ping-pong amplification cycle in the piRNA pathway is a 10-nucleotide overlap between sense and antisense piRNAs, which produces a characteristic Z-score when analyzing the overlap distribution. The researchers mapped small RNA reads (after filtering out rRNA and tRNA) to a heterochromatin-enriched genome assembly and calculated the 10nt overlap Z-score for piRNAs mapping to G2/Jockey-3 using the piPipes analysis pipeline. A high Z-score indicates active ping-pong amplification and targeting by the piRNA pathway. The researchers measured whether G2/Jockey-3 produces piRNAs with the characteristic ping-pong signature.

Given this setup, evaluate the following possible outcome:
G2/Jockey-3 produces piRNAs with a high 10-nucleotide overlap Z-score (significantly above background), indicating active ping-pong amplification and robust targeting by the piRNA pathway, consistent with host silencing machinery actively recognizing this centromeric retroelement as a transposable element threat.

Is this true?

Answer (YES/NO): YES